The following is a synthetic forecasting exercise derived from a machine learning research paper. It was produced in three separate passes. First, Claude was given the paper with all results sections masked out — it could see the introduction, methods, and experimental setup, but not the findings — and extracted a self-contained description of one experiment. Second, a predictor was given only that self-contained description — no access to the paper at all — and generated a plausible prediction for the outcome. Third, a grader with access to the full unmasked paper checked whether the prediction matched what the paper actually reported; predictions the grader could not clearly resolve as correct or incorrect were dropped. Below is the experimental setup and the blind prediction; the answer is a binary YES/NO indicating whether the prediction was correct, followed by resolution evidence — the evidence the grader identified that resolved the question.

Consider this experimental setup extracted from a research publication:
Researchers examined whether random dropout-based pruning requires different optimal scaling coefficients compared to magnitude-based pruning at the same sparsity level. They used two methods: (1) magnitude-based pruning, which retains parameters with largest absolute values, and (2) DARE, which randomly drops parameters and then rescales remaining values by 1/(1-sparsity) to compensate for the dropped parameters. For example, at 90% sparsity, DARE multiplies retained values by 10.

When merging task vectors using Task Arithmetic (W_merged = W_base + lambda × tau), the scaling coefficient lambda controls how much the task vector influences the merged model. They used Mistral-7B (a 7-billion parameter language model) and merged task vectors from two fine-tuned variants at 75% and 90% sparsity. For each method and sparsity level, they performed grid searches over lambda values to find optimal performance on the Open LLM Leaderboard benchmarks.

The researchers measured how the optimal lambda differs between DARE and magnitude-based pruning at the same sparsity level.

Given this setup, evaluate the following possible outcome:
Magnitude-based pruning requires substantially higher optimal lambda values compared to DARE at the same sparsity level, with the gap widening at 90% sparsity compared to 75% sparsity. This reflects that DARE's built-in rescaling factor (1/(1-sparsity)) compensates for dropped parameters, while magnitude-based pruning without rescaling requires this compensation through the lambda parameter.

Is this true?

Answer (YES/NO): NO